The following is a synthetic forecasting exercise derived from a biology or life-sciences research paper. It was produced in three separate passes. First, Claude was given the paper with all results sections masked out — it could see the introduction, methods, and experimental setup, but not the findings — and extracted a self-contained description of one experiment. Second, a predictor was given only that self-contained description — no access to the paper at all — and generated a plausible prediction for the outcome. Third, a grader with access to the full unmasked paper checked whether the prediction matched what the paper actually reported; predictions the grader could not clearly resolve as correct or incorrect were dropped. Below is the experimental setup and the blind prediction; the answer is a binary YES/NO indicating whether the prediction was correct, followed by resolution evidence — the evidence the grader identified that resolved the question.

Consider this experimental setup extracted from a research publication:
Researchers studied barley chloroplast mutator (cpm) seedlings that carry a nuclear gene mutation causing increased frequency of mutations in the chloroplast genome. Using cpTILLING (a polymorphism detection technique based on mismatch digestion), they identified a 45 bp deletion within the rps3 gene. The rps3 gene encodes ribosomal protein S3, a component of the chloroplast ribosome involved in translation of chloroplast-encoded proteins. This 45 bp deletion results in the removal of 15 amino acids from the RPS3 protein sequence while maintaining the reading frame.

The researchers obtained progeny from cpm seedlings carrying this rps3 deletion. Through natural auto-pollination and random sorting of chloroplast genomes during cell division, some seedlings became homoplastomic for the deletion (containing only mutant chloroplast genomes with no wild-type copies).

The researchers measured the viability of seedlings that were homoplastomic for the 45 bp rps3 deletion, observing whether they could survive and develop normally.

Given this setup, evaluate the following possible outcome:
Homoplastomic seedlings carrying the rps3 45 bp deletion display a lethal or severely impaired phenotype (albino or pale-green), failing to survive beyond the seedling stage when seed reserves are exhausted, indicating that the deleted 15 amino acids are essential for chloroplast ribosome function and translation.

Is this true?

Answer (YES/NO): NO